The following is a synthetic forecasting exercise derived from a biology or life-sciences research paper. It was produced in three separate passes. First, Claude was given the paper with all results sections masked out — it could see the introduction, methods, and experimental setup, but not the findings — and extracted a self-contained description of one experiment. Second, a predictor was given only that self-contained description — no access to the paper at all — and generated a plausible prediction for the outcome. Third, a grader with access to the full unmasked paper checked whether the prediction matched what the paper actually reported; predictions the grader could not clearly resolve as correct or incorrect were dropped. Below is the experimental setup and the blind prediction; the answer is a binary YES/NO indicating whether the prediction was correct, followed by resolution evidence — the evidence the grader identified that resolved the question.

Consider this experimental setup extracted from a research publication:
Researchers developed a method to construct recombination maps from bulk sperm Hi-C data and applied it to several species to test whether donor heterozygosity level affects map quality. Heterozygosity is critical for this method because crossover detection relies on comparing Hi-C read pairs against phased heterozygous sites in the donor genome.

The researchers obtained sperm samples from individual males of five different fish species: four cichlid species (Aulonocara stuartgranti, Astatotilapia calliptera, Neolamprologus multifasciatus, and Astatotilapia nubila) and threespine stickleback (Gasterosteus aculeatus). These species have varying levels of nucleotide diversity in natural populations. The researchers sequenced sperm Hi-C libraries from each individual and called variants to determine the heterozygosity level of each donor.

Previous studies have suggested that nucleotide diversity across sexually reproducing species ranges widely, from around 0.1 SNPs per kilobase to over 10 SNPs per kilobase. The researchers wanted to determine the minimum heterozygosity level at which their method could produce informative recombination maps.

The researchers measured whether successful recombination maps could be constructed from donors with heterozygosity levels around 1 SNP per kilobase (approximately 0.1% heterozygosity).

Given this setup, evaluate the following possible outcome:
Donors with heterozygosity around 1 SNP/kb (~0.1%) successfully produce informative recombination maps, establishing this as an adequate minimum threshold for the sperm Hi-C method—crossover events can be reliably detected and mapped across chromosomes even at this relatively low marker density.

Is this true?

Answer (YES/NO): YES